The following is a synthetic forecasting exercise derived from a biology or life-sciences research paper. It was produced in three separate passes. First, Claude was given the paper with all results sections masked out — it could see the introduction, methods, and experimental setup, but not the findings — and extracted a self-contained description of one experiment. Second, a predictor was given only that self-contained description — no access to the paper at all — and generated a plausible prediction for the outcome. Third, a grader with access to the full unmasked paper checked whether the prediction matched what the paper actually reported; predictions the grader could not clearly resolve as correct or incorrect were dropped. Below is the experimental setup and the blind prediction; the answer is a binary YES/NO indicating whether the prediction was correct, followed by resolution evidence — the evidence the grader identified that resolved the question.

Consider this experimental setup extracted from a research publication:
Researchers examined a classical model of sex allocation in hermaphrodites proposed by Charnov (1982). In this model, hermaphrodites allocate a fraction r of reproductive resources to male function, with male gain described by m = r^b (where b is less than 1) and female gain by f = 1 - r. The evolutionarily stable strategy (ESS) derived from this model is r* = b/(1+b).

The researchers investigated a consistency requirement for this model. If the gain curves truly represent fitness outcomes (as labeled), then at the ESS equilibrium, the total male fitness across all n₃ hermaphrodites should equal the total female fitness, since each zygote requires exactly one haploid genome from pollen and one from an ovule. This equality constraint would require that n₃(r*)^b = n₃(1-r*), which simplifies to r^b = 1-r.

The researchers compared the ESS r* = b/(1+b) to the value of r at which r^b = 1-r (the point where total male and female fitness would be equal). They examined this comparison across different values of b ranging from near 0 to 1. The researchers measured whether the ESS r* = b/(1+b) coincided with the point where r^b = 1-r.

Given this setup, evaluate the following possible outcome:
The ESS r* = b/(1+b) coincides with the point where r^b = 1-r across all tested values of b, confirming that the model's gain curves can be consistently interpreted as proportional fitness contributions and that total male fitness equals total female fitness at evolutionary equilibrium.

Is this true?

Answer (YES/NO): NO